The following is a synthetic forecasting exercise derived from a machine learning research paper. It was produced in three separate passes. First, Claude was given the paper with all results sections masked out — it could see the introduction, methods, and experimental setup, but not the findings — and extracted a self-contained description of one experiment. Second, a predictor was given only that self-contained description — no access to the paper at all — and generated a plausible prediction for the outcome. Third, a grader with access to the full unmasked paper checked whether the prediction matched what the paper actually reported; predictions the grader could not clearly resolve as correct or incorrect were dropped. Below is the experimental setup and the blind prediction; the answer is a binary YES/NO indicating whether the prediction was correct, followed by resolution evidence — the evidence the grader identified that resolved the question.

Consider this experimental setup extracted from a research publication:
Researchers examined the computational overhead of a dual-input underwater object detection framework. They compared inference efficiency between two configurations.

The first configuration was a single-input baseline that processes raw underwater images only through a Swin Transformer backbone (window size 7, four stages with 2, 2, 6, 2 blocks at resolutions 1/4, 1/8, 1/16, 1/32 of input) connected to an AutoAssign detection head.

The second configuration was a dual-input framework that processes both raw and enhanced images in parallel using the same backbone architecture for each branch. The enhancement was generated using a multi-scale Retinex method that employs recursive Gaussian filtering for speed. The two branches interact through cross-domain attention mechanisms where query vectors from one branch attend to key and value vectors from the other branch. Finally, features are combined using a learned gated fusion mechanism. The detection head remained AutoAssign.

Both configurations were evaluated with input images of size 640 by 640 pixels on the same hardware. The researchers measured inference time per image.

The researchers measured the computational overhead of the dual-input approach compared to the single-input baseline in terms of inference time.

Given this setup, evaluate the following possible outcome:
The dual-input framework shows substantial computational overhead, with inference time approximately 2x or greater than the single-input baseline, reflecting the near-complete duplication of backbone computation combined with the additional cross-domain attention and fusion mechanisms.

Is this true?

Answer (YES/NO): NO